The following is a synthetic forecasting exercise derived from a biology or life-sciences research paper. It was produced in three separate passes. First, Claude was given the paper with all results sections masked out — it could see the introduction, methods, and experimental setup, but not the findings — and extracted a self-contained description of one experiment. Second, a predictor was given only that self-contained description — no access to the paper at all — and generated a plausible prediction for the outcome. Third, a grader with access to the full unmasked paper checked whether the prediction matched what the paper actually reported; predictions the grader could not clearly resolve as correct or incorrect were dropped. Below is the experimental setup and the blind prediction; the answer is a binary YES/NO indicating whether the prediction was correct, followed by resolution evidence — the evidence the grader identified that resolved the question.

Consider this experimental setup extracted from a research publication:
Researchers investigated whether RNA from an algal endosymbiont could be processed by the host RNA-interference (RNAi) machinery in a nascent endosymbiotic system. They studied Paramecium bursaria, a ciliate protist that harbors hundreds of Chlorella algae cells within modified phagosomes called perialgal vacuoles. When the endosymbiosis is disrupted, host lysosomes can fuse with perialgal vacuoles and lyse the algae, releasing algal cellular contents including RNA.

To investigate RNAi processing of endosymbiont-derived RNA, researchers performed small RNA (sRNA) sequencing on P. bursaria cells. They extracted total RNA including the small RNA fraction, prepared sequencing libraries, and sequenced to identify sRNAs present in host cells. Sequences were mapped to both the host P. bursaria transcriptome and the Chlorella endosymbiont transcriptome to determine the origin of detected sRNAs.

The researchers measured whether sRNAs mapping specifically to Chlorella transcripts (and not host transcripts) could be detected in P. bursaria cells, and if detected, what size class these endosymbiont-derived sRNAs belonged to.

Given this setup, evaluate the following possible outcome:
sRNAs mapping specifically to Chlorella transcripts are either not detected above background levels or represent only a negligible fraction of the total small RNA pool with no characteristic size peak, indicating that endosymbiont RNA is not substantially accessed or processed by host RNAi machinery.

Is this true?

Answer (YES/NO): NO